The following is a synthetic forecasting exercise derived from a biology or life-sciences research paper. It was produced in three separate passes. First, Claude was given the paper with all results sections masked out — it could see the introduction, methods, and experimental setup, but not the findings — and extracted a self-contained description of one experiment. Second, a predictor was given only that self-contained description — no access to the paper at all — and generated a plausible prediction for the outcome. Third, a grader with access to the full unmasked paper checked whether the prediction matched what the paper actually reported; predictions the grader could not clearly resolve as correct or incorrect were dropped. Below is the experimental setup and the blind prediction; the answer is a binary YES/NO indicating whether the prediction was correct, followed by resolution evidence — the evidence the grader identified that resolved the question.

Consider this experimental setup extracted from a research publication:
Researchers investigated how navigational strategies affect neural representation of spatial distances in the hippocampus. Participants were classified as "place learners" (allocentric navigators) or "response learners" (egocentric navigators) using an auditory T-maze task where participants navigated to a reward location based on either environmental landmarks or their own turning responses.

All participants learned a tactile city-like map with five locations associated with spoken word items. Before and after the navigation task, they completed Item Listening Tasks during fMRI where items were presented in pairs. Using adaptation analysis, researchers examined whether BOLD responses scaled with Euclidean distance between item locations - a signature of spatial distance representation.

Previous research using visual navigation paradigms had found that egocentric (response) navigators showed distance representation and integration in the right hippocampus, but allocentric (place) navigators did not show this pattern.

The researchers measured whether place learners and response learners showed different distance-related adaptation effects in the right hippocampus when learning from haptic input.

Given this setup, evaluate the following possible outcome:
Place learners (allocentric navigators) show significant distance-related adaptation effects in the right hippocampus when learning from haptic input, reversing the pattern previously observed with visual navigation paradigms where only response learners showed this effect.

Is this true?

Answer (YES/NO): NO